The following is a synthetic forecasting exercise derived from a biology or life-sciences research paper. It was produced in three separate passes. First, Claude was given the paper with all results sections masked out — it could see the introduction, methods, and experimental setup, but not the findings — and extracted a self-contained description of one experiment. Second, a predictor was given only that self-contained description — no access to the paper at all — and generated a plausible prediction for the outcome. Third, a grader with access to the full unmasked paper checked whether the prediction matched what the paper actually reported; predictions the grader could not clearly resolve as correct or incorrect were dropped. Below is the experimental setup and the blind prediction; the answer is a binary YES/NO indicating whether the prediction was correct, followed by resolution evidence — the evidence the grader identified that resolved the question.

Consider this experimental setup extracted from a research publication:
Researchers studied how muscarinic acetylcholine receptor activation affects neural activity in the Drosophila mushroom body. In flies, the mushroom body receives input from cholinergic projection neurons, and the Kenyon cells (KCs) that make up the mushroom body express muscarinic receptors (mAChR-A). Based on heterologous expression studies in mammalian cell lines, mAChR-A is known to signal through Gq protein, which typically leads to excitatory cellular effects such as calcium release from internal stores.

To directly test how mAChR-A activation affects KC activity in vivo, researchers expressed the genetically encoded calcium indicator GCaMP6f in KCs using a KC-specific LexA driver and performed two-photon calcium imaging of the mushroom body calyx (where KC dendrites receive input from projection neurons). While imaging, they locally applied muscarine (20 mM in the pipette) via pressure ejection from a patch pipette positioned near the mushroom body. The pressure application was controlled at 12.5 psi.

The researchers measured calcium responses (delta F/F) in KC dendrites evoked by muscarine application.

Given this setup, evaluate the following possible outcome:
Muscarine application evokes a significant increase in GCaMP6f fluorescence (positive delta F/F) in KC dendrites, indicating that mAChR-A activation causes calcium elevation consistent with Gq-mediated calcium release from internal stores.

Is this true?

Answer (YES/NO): YES